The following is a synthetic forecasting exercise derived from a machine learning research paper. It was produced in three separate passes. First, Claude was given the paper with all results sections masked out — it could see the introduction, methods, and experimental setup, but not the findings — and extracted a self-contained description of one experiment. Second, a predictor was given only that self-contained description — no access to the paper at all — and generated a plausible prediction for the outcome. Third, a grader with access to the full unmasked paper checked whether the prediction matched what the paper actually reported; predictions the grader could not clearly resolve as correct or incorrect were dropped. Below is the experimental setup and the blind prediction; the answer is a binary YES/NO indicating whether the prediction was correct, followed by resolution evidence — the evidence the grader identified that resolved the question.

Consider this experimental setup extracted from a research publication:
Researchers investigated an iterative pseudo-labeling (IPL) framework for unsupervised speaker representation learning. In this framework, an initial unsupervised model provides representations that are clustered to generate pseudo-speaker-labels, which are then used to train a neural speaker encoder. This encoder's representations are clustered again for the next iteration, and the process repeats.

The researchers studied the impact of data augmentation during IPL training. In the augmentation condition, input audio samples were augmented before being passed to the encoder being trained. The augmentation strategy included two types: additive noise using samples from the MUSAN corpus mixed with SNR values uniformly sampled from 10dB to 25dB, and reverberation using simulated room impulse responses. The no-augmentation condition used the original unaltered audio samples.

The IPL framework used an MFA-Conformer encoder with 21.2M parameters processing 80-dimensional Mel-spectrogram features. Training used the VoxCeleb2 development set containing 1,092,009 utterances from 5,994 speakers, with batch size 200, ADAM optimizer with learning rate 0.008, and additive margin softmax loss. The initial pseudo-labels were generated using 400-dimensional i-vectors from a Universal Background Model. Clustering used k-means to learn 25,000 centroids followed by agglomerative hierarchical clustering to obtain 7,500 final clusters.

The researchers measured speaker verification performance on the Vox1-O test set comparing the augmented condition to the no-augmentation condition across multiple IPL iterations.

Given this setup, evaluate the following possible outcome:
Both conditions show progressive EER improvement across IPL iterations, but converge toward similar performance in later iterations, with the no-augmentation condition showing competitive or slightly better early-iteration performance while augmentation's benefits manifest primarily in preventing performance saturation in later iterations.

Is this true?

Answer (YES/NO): NO